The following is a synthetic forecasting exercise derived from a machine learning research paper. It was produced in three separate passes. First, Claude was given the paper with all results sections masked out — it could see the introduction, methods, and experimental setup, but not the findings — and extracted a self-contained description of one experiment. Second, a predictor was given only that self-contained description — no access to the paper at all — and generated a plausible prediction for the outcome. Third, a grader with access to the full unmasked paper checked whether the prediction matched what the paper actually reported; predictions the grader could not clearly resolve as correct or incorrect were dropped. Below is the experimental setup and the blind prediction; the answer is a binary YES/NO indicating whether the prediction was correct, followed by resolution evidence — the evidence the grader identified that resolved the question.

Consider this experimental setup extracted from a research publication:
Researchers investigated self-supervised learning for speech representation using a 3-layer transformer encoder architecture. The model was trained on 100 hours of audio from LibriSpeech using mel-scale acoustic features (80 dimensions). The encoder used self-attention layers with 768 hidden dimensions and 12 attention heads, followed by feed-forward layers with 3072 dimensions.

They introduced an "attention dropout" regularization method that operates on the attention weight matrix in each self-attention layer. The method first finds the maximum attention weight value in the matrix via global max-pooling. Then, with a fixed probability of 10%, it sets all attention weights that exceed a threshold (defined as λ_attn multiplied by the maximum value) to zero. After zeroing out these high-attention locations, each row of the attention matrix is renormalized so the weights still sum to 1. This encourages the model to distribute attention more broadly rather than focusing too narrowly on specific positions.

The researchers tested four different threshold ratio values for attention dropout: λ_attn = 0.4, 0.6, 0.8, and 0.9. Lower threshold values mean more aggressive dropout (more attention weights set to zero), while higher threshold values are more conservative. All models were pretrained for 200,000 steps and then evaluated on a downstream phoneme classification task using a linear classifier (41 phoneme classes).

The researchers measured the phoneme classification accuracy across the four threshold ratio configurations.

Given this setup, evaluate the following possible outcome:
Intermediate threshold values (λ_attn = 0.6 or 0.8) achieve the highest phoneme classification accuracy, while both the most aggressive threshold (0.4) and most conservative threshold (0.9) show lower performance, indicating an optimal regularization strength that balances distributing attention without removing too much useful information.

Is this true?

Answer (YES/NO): YES